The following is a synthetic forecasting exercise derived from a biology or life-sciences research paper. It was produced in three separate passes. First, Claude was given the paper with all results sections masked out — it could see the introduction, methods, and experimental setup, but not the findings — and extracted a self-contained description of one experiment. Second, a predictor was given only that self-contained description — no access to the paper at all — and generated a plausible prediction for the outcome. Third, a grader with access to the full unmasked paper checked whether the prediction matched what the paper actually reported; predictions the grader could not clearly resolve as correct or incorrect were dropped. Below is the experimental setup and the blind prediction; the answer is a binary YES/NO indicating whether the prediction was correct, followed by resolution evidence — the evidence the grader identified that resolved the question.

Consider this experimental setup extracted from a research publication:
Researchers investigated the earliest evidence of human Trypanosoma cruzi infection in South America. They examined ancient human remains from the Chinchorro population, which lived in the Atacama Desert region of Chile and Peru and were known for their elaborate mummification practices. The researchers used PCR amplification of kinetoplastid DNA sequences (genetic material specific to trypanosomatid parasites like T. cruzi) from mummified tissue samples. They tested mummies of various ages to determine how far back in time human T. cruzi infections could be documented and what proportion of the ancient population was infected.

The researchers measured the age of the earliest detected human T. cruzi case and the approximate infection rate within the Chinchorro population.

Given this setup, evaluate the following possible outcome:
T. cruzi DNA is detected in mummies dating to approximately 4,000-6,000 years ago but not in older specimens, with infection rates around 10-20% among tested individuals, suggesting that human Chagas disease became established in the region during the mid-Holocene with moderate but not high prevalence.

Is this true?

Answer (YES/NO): NO